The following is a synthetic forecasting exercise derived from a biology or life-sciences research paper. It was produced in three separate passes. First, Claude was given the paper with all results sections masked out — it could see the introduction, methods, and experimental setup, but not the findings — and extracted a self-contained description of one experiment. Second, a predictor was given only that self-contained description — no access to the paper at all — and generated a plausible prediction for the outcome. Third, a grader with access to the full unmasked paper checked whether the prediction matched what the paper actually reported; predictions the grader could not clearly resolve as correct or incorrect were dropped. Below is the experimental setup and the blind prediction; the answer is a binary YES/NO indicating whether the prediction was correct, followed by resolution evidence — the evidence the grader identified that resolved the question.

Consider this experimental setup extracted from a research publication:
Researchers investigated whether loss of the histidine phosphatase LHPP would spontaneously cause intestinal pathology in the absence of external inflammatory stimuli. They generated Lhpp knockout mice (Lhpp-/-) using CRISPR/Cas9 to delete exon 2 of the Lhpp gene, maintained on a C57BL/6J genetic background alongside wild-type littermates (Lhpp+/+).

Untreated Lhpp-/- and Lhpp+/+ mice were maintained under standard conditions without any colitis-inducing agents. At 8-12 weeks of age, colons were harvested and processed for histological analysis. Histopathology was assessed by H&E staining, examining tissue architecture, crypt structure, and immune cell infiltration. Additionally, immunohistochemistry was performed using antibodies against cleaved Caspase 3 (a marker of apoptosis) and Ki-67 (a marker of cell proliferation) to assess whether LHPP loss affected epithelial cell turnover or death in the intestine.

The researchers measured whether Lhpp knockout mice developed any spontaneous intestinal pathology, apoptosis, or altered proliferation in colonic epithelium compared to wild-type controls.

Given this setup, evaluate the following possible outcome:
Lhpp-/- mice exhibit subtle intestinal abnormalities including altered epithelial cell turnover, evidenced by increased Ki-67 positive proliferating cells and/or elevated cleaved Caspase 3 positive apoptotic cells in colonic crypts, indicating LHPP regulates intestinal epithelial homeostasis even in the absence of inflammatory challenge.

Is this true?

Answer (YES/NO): NO